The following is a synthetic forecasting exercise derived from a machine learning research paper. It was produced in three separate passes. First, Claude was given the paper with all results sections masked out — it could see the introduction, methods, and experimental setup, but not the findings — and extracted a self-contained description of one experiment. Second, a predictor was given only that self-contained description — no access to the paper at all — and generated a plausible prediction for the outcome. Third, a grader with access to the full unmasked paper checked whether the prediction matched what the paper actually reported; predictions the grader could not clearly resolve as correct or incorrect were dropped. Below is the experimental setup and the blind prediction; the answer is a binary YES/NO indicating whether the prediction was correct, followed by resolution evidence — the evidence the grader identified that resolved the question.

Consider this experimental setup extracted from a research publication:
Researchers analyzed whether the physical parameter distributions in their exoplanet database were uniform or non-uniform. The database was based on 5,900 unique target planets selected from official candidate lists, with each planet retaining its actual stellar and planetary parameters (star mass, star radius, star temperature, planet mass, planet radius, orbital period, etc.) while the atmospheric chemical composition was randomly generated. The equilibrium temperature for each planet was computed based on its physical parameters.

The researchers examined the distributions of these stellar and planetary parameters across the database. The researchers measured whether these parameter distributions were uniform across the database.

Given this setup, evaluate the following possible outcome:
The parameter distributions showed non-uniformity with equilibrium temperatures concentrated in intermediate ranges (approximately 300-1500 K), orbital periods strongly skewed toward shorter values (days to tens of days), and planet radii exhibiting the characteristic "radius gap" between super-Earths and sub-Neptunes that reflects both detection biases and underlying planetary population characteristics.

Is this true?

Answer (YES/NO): NO